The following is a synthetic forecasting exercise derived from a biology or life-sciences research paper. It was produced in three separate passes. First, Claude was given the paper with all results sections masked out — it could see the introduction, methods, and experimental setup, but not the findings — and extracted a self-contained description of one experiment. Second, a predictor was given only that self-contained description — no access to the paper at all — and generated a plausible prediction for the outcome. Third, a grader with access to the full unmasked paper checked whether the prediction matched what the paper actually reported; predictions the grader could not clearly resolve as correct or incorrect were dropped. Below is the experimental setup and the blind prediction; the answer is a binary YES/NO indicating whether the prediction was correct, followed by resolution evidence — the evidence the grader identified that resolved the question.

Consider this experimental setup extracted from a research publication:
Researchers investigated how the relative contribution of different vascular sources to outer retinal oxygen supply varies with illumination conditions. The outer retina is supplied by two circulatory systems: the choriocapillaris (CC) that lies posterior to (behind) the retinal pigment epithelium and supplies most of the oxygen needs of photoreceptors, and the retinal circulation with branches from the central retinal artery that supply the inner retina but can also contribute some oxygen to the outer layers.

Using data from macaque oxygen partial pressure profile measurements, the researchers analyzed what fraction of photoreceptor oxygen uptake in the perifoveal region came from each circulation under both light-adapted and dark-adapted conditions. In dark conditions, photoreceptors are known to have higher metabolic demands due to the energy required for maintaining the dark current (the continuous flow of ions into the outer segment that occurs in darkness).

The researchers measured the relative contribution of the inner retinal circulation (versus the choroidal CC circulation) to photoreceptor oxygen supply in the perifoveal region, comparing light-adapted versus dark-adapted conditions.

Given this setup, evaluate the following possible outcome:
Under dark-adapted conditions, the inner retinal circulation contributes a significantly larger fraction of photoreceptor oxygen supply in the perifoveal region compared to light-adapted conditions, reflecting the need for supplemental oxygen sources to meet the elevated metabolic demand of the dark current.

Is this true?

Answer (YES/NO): NO